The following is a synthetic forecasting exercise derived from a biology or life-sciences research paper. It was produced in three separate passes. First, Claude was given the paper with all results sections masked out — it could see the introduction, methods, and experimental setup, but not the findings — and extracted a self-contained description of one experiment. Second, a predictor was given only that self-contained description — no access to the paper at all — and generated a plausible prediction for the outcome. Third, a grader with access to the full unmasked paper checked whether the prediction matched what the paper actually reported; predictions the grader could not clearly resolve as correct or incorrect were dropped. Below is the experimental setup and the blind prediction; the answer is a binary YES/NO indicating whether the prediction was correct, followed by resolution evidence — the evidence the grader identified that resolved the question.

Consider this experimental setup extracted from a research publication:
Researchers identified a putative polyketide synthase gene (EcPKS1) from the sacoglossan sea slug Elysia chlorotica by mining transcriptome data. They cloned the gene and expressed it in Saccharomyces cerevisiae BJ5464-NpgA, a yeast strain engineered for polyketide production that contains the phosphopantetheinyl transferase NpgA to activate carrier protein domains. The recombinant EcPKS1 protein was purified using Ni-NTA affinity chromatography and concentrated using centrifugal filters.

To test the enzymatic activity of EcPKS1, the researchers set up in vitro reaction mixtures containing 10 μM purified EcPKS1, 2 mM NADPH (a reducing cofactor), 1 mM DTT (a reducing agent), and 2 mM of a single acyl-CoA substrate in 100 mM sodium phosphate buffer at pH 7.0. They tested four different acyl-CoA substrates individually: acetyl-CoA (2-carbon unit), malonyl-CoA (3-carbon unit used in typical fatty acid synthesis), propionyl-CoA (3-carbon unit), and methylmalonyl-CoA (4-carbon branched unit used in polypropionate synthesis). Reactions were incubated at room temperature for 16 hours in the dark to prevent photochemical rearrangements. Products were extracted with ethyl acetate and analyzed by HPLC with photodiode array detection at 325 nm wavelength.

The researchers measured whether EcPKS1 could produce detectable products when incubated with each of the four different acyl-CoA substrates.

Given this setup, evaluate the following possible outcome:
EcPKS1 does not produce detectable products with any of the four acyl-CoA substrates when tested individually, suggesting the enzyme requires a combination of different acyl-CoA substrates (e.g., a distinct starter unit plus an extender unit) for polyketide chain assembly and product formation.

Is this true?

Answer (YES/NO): NO